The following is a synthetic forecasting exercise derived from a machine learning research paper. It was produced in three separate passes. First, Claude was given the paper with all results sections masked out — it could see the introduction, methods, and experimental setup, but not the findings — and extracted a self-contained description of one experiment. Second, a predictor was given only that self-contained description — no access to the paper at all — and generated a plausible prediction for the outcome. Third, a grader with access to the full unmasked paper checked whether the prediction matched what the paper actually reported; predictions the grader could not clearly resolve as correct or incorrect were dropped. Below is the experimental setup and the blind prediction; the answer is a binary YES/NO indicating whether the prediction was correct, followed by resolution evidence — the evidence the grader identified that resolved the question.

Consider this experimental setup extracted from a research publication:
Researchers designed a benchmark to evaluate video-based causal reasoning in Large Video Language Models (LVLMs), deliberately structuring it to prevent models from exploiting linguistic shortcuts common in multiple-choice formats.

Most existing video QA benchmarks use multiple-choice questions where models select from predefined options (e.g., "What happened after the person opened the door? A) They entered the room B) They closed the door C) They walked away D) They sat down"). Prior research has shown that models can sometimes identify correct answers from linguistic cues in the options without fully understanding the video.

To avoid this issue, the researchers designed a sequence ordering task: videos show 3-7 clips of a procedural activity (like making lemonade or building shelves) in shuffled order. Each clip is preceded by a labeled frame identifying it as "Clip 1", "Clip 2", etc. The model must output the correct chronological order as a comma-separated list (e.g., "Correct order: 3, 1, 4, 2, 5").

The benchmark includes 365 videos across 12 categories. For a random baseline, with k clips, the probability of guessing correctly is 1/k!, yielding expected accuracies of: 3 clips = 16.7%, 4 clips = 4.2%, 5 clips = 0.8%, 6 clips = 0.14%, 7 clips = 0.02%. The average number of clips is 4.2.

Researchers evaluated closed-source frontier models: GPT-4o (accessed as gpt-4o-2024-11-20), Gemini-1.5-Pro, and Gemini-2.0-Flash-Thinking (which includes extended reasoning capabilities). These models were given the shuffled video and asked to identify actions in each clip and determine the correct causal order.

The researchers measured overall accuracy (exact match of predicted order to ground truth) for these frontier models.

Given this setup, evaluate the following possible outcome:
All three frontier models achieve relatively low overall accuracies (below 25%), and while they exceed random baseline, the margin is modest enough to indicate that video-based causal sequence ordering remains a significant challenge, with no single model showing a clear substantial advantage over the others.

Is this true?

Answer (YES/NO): NO